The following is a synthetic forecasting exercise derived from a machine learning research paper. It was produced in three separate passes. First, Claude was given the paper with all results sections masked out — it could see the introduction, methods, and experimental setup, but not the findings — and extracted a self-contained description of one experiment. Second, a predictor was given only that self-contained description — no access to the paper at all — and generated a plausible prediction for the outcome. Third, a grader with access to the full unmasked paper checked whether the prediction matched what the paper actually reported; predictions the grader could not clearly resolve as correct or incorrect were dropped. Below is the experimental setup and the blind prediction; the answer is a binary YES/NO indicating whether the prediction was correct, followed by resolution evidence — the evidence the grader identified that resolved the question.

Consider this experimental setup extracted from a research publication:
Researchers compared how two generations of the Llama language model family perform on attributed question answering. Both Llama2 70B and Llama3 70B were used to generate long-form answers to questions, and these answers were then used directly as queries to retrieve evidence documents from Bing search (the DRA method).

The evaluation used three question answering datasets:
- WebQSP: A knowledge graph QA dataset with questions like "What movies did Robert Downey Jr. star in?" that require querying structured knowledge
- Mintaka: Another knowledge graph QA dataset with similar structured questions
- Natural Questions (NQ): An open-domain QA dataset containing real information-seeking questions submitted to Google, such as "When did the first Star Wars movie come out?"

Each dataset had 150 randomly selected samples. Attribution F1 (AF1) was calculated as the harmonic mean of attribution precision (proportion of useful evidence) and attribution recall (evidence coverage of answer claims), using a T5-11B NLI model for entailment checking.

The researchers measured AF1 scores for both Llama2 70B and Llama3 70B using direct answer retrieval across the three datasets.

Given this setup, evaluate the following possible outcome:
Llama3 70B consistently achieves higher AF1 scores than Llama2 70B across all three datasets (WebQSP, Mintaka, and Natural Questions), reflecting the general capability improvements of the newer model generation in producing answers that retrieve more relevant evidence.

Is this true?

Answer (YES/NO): NO